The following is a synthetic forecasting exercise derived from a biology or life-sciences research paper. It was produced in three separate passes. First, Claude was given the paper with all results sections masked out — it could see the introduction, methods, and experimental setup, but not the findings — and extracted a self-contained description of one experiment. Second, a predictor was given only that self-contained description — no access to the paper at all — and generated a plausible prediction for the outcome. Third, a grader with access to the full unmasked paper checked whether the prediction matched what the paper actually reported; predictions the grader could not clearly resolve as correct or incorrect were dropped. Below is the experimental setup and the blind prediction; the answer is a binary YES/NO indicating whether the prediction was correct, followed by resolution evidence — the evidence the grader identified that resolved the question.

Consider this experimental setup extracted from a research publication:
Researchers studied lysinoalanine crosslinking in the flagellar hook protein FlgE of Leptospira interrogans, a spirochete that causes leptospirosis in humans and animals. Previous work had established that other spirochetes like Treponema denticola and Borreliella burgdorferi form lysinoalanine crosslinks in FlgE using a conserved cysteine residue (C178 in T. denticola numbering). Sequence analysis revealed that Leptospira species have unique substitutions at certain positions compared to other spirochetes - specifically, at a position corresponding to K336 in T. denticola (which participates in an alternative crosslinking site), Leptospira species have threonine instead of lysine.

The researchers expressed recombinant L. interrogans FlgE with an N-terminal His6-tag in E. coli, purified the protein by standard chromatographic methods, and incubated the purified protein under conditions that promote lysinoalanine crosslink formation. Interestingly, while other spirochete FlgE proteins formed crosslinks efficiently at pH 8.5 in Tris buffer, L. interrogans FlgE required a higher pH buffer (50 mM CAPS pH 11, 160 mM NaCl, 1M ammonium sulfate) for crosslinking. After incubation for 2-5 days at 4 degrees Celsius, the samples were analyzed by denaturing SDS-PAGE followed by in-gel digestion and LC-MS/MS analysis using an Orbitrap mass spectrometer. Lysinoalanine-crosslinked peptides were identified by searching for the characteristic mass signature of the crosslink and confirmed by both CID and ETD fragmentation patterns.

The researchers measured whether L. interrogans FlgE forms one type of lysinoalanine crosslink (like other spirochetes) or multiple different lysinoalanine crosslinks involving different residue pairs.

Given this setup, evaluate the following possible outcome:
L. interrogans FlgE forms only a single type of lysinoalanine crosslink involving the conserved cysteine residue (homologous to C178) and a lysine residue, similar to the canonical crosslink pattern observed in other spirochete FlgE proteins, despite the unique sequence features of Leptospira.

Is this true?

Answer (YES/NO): NO